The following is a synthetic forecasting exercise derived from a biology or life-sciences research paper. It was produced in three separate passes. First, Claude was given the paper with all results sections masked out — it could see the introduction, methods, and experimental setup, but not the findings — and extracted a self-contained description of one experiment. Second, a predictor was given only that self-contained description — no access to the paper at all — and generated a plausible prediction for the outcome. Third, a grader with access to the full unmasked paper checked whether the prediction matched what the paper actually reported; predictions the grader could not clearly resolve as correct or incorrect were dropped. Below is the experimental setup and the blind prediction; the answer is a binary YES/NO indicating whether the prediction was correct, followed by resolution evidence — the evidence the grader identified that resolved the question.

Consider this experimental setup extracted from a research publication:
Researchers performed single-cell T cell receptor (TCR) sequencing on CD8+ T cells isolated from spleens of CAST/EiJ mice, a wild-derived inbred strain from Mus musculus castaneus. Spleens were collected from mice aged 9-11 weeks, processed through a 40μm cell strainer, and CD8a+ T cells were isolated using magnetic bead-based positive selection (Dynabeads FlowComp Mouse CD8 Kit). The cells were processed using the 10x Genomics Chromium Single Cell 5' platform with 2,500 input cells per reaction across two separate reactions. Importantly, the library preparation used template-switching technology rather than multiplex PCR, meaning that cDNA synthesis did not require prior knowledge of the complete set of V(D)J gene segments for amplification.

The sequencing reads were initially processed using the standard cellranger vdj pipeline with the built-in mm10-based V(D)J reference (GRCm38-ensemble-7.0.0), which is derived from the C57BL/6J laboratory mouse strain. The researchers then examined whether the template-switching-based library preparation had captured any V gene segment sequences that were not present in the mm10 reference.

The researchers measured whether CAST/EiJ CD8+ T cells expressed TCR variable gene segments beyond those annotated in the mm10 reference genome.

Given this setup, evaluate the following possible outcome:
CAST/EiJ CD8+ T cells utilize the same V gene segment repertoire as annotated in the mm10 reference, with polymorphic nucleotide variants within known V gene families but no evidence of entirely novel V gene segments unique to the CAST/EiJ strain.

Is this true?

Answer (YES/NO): NO